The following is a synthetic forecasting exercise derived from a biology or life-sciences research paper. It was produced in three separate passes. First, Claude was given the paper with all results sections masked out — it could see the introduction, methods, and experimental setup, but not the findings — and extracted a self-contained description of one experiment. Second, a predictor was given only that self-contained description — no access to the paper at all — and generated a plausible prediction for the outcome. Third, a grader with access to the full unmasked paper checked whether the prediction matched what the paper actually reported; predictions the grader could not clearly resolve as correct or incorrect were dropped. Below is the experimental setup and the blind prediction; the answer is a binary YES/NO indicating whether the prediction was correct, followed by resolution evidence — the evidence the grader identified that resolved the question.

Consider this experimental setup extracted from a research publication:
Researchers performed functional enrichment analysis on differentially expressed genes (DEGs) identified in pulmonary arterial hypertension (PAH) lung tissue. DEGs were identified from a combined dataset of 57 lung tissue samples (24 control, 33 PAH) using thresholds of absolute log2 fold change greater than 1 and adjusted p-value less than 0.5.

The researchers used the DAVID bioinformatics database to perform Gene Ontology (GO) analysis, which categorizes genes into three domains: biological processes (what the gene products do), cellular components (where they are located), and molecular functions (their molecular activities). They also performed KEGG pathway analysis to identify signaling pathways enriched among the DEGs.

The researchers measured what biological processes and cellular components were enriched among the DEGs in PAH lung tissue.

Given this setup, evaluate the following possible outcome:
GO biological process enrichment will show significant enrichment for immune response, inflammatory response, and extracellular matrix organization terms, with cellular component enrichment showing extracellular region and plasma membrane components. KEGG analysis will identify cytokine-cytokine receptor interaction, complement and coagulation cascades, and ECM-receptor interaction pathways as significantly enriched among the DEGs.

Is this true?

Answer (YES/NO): NO